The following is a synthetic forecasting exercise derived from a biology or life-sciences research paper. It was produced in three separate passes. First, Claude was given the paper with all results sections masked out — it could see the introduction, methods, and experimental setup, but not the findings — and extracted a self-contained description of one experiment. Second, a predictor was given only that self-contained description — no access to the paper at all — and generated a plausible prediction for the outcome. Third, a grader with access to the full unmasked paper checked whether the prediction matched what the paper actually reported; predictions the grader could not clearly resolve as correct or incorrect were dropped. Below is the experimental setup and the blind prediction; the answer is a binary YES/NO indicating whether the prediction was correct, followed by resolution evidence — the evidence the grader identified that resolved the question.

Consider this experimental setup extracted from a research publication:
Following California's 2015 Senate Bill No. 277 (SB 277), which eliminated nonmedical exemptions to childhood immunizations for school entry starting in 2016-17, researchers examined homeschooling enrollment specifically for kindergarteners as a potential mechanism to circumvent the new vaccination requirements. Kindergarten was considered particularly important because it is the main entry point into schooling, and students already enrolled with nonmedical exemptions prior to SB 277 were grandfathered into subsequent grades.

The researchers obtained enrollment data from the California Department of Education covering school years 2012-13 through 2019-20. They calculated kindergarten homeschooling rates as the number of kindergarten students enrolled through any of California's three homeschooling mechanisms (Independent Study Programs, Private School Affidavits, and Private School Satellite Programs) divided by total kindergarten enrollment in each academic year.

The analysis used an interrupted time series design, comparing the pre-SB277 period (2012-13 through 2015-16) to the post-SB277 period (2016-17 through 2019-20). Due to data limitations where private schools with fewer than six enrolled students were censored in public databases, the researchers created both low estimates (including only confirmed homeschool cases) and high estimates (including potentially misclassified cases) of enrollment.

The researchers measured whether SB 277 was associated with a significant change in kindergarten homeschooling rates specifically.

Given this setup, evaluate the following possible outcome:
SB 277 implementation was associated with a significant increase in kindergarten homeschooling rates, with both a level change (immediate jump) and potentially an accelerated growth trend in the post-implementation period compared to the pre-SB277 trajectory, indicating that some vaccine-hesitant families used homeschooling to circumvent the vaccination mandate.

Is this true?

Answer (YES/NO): NO